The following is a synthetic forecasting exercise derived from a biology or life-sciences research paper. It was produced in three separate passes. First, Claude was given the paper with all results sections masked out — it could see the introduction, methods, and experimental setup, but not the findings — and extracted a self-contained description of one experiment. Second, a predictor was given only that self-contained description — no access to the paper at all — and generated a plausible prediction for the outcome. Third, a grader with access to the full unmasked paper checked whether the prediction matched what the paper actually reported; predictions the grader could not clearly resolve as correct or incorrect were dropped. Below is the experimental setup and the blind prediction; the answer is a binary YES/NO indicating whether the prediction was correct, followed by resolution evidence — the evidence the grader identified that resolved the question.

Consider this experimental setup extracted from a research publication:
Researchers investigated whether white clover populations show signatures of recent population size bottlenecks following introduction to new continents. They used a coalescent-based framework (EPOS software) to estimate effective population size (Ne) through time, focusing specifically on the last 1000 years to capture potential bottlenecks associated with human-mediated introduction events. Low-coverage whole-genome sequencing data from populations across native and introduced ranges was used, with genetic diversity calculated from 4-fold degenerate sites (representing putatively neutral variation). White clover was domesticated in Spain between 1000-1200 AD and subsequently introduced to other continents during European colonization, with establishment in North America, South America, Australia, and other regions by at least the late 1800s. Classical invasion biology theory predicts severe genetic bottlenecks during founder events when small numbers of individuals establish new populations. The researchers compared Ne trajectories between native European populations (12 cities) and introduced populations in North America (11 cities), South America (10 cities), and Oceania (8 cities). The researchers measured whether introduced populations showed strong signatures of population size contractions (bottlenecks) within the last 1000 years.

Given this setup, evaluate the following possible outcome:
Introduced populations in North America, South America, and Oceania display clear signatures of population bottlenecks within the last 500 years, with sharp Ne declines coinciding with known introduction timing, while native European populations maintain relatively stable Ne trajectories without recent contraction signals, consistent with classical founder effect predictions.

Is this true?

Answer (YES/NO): NO